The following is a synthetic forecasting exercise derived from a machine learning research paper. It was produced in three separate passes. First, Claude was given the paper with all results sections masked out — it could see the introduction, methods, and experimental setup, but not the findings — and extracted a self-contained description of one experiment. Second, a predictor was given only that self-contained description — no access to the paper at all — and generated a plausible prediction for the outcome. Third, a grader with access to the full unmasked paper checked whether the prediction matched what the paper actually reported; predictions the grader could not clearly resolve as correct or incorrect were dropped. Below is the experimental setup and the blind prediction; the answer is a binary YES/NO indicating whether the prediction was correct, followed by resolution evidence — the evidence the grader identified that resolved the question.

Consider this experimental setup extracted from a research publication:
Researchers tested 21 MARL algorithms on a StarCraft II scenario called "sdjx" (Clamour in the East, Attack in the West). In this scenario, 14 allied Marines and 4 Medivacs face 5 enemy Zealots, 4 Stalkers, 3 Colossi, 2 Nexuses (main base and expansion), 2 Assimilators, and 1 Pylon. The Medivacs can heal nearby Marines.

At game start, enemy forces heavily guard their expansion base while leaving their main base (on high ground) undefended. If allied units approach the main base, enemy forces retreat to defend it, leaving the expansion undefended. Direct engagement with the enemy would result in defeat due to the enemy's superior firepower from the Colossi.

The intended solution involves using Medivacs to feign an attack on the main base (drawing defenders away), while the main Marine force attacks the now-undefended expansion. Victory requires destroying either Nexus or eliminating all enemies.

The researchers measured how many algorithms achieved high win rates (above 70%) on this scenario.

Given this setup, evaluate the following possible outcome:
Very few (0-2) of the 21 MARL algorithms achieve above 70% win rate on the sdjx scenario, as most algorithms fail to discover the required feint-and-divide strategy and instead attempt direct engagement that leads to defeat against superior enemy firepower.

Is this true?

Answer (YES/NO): NO